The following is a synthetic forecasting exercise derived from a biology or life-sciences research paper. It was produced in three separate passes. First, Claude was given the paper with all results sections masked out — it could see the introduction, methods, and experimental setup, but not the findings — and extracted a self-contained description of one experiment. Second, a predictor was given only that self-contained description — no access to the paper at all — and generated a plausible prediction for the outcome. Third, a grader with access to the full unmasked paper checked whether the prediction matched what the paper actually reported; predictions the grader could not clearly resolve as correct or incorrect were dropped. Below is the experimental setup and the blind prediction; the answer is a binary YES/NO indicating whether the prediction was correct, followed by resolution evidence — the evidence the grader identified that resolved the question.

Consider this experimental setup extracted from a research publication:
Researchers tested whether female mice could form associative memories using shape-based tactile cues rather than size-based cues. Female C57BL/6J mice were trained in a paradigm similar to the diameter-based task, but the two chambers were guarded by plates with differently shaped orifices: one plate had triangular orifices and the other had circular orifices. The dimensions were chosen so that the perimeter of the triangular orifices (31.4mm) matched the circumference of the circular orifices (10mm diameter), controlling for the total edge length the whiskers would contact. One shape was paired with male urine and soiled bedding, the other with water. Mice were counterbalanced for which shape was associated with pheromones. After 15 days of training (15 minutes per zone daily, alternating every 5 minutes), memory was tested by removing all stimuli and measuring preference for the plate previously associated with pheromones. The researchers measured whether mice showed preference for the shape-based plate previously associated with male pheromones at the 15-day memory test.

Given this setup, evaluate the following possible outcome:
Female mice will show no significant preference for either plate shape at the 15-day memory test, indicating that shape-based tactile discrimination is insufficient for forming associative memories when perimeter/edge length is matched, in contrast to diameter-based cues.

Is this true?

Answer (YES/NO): NO